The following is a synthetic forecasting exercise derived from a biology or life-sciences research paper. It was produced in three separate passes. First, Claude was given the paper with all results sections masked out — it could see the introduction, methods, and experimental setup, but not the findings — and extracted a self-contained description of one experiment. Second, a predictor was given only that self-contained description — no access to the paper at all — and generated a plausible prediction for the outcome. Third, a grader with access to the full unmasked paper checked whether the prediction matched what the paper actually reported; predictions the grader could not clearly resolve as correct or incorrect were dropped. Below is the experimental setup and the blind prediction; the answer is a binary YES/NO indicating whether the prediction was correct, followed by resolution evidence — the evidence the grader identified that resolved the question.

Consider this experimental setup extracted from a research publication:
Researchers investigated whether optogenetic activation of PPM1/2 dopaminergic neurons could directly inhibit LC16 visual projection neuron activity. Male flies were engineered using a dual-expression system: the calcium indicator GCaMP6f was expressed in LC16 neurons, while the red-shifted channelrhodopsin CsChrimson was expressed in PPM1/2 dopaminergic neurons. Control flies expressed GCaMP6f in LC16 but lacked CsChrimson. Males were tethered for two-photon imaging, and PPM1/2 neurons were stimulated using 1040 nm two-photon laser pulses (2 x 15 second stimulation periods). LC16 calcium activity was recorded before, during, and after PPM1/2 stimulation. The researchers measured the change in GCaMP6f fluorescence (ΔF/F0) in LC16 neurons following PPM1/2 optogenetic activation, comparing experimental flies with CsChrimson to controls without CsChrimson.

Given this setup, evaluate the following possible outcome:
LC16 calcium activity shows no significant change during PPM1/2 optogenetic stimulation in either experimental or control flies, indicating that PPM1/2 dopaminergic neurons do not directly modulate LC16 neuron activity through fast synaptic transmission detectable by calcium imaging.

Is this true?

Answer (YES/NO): NO